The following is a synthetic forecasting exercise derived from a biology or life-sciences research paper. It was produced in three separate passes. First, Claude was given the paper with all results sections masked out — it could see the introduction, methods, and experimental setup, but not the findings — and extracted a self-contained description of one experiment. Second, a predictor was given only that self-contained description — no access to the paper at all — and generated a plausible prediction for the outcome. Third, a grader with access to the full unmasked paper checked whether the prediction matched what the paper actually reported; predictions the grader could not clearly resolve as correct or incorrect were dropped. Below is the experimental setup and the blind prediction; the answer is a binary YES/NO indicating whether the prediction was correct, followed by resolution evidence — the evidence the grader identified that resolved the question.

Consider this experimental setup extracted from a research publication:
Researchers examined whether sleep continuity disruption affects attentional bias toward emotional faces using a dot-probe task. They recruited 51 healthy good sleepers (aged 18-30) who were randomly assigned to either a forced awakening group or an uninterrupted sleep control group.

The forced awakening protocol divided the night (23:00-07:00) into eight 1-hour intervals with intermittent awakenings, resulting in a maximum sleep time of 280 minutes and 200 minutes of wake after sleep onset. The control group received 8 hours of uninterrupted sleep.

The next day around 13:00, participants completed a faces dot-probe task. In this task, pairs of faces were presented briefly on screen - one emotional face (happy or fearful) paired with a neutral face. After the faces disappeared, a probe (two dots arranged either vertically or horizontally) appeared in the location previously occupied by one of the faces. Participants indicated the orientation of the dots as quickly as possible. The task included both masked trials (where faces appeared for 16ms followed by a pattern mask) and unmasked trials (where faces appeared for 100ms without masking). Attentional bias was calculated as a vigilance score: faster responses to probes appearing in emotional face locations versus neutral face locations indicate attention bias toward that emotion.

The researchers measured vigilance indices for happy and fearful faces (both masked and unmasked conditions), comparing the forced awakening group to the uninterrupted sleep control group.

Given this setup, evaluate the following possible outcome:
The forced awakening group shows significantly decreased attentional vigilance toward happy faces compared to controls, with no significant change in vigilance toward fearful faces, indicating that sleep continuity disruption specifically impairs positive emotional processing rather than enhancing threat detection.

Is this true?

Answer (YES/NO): NO